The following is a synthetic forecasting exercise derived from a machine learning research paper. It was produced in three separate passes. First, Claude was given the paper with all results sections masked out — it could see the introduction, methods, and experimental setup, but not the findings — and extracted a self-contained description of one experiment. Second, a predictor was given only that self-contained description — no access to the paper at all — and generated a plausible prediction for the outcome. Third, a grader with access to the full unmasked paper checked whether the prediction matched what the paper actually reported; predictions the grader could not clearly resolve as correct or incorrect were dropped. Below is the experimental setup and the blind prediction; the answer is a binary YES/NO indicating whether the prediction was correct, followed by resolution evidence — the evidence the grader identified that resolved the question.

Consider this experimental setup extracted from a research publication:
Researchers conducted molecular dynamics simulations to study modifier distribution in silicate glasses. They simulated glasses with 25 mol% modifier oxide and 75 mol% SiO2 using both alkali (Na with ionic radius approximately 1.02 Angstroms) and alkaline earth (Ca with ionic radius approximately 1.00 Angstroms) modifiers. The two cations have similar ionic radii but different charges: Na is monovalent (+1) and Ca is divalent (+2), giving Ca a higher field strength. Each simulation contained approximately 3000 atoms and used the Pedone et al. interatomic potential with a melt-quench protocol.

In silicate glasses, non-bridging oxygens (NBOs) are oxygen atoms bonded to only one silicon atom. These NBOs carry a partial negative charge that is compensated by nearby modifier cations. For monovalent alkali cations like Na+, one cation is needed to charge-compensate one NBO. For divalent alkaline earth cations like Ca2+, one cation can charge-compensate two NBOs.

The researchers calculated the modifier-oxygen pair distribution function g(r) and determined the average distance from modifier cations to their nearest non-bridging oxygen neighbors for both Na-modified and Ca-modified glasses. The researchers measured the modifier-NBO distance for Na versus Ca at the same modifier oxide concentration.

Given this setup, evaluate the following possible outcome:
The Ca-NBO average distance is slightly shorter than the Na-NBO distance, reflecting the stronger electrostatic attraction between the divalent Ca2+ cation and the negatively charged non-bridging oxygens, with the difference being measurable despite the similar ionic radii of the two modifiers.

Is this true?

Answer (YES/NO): NO